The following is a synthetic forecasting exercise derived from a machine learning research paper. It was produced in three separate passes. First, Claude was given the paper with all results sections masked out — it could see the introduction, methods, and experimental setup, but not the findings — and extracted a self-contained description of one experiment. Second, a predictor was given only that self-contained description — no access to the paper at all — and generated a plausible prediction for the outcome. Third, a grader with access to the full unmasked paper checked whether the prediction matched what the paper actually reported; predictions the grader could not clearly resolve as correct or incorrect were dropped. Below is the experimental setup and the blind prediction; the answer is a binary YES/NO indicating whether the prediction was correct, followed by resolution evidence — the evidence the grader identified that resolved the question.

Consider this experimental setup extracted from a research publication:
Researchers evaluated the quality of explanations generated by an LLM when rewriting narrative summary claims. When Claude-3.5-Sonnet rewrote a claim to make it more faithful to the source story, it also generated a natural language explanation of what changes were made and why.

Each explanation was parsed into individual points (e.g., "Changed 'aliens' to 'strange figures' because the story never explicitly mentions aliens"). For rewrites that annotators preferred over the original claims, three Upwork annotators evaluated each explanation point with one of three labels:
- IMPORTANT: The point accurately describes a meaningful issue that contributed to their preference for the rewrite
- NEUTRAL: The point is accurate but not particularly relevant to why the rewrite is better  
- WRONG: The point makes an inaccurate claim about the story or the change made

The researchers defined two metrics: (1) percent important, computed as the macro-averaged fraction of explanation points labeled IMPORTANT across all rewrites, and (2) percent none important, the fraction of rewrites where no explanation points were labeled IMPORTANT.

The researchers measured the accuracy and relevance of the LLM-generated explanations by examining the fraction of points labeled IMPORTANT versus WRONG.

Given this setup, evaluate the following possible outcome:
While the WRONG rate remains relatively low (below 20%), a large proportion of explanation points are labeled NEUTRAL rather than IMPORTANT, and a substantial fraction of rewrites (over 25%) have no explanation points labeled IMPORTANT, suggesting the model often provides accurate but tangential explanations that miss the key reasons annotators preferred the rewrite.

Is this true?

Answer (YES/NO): NO